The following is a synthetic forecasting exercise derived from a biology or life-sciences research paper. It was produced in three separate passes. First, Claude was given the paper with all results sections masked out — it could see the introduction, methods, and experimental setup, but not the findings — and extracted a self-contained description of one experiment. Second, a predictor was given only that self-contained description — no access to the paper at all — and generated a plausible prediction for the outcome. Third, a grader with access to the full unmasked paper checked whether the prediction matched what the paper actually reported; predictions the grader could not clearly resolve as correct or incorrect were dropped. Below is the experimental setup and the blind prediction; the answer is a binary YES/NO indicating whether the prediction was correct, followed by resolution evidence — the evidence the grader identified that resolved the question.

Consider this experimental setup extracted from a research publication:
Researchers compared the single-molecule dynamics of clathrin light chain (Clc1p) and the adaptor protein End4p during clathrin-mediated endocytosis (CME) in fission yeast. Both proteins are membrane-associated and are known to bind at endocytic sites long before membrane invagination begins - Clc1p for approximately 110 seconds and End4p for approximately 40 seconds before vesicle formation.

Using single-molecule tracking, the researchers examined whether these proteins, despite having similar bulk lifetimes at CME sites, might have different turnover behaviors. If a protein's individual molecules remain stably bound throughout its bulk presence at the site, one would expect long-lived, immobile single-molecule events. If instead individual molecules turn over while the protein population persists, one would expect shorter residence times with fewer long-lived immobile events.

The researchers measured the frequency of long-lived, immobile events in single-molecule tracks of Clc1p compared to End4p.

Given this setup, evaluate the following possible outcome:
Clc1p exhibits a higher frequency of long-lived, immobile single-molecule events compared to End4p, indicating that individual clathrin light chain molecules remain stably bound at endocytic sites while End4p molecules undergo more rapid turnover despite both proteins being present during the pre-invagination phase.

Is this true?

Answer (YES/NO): NO